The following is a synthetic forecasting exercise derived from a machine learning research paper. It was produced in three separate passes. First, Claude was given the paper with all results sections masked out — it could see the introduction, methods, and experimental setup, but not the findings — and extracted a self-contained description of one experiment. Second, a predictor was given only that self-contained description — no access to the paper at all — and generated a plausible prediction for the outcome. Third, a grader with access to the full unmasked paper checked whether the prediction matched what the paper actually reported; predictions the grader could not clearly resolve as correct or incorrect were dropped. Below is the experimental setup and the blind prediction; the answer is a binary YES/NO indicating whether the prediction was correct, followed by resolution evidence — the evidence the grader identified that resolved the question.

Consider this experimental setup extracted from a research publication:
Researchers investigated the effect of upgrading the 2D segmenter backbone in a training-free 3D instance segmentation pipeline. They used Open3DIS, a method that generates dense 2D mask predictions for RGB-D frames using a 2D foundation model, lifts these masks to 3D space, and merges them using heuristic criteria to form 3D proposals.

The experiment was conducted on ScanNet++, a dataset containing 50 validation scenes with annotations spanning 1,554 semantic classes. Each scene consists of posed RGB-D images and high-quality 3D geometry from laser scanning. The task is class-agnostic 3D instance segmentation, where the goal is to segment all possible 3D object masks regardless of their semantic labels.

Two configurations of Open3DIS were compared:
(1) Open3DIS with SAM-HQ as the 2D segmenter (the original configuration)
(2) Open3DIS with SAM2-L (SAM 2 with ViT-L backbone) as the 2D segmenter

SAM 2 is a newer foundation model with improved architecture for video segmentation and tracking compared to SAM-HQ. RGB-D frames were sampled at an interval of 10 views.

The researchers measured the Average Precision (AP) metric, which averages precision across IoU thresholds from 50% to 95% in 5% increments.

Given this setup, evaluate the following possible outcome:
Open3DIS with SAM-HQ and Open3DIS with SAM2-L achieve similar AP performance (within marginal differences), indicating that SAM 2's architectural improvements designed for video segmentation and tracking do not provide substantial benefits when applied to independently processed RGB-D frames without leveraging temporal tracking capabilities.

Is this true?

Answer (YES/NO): NO